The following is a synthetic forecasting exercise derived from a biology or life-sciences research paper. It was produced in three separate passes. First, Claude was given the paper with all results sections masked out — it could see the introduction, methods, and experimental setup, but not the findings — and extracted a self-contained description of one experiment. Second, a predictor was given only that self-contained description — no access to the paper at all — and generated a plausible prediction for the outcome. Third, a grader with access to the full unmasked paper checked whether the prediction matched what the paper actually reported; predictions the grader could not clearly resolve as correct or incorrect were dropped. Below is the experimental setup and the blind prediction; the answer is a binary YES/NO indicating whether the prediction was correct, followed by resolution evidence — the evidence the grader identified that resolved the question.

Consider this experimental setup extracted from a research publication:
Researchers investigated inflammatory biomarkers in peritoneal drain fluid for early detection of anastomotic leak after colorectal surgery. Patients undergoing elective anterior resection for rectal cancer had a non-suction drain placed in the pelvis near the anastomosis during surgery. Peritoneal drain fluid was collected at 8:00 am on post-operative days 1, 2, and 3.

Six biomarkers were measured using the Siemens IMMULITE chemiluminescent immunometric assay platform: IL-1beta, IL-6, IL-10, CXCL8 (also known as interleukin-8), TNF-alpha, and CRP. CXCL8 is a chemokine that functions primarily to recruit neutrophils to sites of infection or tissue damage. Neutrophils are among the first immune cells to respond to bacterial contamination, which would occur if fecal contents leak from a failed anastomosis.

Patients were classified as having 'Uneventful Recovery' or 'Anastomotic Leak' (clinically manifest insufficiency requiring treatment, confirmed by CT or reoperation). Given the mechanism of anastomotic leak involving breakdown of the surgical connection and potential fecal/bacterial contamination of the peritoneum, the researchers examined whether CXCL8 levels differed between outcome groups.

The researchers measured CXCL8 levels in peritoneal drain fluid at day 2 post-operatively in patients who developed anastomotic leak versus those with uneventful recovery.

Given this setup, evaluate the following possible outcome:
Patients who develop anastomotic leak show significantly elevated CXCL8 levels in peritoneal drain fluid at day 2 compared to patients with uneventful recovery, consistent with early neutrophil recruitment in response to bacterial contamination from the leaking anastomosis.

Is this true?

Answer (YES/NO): NO